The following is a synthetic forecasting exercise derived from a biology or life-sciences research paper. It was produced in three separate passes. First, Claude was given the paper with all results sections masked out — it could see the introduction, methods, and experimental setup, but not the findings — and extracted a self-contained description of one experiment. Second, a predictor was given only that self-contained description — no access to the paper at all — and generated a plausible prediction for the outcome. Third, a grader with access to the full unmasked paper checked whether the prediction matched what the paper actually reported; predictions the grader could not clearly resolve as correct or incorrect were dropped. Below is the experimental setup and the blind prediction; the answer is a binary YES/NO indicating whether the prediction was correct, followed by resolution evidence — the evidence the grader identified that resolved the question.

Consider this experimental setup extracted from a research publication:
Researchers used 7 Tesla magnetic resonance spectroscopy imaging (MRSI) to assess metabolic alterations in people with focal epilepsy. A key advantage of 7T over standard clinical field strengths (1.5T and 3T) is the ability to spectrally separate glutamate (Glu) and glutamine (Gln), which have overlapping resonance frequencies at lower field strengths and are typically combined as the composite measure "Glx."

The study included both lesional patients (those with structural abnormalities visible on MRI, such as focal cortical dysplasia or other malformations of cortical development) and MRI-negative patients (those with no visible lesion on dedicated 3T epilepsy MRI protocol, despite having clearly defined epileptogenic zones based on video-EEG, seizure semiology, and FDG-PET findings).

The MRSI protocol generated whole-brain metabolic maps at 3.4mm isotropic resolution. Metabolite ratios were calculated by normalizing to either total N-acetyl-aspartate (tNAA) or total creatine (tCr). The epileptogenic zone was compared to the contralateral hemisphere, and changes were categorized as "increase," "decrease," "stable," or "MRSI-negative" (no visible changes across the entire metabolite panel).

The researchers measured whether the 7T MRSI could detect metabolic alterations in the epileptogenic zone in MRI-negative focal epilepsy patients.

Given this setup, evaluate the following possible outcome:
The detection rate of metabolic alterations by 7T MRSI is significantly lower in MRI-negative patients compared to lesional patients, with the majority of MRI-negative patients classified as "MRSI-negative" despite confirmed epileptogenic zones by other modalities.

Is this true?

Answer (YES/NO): NO